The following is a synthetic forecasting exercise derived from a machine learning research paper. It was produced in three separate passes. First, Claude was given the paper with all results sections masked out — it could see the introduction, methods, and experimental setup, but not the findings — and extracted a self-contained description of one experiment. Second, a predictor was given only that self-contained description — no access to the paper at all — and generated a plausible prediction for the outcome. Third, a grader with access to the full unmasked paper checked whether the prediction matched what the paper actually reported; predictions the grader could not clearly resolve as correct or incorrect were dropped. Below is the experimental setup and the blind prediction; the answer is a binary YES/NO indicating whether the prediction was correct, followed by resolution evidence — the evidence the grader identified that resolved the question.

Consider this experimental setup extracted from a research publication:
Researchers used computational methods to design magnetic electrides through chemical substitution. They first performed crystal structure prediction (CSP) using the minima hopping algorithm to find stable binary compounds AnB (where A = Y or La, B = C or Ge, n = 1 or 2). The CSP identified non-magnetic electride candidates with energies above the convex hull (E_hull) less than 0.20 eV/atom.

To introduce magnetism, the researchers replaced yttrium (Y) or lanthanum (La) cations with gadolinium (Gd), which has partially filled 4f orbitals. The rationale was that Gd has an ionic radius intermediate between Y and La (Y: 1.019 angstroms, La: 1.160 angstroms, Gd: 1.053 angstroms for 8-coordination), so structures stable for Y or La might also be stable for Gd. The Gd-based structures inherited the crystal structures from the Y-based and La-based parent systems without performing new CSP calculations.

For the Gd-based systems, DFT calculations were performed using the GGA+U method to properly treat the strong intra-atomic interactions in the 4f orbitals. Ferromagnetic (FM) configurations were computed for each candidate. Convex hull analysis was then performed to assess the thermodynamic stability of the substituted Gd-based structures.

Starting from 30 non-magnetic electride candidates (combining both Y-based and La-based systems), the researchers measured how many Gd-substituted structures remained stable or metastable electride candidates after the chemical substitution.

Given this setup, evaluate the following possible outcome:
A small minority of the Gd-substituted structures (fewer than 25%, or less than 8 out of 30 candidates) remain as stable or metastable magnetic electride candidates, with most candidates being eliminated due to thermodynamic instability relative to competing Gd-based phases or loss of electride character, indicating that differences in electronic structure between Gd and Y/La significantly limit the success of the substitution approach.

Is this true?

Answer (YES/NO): NO